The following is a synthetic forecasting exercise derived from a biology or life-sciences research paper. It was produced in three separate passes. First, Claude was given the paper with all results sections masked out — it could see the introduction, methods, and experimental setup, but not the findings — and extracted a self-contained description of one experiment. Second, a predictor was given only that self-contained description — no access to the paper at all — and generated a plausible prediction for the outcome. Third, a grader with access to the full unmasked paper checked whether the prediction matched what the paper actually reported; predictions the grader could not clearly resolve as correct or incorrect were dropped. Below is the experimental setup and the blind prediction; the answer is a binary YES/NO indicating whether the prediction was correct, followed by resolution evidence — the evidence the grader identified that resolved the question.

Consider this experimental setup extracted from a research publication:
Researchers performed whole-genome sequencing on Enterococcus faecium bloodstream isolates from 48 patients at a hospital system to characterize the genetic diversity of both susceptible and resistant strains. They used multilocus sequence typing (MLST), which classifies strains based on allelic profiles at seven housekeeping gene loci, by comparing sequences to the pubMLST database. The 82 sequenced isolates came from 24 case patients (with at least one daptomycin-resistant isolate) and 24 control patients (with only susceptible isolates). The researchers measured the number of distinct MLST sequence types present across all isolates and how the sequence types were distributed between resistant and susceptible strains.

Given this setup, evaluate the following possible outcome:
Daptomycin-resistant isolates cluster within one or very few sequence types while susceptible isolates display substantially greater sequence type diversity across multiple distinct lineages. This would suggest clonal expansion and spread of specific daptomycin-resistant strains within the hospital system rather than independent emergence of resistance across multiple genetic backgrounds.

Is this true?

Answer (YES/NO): NO